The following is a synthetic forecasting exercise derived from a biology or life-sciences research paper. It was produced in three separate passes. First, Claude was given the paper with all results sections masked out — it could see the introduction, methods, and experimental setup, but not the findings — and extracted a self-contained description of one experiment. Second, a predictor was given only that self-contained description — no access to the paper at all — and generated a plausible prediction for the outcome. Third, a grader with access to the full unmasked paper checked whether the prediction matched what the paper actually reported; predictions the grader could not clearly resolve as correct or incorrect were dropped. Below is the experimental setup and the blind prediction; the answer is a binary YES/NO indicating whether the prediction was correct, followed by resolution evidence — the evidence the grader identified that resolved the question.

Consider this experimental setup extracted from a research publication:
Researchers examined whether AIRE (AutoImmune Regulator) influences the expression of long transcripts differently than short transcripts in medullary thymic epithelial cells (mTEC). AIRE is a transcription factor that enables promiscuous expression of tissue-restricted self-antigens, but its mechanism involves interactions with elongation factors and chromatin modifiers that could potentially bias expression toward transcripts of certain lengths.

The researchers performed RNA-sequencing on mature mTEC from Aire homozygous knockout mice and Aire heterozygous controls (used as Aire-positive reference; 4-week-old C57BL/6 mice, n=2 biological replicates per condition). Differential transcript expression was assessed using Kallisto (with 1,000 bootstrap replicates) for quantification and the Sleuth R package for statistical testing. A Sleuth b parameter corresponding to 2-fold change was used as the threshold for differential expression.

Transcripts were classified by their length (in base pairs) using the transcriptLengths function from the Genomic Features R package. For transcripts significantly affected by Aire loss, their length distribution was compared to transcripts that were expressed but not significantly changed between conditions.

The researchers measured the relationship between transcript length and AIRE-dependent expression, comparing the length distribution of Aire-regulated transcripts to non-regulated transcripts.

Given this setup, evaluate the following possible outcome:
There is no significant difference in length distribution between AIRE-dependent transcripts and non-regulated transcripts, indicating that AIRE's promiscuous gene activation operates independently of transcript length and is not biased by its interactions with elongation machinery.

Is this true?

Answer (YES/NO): NO